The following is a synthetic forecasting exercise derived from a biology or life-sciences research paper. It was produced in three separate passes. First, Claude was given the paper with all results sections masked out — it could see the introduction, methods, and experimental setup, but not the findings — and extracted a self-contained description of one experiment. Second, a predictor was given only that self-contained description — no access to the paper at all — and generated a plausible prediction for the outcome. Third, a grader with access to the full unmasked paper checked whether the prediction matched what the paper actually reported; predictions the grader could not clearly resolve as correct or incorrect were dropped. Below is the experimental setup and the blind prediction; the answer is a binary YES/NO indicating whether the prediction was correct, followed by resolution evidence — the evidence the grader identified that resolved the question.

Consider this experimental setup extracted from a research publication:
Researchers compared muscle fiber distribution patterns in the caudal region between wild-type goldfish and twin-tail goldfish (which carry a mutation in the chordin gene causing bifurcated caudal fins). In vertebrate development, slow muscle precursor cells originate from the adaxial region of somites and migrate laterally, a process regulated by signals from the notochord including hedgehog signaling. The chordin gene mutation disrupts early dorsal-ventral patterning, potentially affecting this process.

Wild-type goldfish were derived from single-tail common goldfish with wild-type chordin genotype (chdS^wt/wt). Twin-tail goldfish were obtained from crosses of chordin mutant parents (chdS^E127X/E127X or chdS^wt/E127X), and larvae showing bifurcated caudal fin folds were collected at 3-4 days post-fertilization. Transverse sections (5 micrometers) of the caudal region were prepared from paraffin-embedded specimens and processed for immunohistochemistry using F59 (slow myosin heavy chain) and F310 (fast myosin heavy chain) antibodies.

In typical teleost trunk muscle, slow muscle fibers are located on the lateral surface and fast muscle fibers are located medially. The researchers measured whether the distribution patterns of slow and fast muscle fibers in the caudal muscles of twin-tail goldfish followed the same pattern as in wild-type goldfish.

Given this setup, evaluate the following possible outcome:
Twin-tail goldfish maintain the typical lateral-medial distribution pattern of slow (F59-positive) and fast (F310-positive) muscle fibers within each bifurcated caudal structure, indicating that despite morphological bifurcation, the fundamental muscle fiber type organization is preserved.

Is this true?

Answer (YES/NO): NO